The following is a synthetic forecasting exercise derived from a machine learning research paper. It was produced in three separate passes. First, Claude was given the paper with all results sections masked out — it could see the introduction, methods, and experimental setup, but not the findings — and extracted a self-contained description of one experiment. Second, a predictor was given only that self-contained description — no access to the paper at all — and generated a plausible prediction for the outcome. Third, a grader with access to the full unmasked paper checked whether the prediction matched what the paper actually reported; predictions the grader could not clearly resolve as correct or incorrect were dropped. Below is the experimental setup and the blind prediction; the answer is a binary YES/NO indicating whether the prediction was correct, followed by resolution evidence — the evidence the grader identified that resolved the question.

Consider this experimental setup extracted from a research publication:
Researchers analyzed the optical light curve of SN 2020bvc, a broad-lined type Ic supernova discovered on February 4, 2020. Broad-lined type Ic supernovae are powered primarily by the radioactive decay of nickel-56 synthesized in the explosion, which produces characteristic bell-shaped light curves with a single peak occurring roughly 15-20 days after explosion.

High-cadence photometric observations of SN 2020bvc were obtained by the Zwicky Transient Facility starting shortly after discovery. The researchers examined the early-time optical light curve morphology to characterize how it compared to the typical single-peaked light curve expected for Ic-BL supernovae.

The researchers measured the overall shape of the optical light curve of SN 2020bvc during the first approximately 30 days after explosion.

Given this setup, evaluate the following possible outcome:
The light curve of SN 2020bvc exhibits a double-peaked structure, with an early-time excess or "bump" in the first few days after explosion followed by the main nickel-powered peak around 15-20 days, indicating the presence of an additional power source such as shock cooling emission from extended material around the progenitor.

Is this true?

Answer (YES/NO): YES